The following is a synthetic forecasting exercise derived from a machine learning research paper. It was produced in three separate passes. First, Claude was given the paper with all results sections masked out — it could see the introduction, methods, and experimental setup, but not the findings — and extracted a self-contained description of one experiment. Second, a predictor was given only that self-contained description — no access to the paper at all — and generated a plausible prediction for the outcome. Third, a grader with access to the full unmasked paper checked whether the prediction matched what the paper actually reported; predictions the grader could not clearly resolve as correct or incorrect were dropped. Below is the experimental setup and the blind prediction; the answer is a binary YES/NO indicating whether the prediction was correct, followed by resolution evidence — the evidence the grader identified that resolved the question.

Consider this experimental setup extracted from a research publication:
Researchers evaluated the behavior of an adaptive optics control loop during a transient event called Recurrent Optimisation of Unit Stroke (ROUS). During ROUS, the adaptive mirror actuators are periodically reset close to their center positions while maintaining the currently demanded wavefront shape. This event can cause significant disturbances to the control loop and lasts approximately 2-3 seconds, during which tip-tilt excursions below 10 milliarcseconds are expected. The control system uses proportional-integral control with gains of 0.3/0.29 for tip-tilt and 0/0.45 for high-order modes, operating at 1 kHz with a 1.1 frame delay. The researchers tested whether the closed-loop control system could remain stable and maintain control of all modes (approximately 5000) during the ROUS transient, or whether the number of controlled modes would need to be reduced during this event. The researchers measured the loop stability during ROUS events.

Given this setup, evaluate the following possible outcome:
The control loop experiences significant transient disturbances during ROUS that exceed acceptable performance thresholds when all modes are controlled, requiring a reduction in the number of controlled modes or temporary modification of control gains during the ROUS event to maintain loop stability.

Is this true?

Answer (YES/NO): NO